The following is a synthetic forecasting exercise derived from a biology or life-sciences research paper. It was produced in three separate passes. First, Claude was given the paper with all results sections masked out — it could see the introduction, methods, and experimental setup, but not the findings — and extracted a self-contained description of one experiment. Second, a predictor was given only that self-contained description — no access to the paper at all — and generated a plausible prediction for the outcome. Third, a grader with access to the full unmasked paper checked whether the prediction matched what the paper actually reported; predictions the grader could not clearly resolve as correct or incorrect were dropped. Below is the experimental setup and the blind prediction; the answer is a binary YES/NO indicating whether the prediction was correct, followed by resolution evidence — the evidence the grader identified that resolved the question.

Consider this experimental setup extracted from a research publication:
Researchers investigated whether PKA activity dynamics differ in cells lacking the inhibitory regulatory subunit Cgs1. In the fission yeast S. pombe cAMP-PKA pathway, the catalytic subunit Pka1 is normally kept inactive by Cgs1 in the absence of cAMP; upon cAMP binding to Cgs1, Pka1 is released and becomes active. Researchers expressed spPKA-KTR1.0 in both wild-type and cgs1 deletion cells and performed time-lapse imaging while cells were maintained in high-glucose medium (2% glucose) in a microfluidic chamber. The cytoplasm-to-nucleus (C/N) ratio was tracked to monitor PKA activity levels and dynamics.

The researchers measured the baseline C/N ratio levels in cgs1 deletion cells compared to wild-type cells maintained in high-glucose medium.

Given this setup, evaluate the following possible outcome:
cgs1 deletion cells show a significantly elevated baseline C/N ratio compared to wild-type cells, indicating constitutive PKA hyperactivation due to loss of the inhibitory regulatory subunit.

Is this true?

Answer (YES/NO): YES